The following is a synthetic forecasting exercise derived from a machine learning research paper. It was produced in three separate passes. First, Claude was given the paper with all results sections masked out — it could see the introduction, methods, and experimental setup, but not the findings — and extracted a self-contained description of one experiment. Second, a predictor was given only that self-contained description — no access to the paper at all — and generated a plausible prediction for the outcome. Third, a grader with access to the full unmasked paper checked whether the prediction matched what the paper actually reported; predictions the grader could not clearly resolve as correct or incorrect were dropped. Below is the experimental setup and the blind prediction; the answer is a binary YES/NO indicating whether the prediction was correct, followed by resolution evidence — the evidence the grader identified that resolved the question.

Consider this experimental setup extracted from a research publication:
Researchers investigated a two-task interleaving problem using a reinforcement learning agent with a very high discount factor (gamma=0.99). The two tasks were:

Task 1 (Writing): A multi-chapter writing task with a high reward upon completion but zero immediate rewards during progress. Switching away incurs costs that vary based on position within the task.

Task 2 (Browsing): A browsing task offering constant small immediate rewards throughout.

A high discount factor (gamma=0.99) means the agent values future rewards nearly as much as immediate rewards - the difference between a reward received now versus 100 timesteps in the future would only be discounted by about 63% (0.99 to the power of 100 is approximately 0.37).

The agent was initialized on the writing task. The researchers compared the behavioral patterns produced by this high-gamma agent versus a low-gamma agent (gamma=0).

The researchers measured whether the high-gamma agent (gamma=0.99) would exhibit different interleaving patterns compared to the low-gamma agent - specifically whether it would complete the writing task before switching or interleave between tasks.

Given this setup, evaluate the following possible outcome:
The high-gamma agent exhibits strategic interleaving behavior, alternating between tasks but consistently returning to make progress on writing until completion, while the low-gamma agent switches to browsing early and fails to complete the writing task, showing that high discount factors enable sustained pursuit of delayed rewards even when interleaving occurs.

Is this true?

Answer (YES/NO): NO